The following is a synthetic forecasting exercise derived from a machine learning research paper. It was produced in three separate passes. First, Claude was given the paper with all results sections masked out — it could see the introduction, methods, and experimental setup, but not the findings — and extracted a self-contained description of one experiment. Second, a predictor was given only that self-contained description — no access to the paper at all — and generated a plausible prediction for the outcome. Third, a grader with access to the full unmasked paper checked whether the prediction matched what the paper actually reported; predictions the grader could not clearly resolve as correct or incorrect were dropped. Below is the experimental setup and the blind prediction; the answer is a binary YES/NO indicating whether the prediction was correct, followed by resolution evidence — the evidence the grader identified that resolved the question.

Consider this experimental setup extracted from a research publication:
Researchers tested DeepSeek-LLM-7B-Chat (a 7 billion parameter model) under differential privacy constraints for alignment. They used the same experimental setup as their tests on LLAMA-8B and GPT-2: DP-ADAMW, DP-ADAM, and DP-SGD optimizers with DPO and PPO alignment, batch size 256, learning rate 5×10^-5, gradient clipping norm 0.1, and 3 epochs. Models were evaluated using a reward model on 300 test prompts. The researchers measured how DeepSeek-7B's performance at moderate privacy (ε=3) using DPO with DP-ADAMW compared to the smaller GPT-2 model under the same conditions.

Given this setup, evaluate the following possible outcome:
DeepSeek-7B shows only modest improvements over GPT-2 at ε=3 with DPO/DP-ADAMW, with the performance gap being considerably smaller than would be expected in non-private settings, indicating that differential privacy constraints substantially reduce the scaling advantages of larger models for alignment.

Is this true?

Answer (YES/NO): NO